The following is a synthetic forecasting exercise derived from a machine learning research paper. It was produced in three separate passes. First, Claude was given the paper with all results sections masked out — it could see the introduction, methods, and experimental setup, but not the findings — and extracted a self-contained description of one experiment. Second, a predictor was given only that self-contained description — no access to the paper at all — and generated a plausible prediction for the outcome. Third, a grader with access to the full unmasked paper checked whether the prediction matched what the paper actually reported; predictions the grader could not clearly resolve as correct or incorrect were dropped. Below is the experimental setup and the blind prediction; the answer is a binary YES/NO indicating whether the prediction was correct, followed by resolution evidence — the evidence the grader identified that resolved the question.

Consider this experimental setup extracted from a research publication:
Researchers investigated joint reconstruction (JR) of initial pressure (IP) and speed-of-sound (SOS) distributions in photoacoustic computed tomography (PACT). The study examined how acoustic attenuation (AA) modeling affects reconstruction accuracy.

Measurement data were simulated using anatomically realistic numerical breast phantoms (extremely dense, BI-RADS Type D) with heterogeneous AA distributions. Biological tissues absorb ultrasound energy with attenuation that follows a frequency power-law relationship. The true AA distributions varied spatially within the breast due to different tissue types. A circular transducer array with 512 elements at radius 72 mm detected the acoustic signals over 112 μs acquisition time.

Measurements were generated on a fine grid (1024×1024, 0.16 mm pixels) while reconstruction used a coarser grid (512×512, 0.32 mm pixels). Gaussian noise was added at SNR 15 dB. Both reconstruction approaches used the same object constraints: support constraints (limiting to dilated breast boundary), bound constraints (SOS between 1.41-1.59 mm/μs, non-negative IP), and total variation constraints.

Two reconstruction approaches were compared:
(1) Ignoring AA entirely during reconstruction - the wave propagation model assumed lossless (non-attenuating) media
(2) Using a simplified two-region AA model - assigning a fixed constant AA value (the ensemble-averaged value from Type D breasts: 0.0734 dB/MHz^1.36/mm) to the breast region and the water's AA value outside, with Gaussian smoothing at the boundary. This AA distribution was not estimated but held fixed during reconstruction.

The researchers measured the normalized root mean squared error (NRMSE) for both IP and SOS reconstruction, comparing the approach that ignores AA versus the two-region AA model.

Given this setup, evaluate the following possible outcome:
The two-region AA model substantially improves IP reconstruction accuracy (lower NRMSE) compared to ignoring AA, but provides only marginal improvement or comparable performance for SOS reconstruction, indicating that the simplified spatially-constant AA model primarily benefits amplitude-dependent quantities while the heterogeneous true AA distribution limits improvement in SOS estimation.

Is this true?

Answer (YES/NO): NO